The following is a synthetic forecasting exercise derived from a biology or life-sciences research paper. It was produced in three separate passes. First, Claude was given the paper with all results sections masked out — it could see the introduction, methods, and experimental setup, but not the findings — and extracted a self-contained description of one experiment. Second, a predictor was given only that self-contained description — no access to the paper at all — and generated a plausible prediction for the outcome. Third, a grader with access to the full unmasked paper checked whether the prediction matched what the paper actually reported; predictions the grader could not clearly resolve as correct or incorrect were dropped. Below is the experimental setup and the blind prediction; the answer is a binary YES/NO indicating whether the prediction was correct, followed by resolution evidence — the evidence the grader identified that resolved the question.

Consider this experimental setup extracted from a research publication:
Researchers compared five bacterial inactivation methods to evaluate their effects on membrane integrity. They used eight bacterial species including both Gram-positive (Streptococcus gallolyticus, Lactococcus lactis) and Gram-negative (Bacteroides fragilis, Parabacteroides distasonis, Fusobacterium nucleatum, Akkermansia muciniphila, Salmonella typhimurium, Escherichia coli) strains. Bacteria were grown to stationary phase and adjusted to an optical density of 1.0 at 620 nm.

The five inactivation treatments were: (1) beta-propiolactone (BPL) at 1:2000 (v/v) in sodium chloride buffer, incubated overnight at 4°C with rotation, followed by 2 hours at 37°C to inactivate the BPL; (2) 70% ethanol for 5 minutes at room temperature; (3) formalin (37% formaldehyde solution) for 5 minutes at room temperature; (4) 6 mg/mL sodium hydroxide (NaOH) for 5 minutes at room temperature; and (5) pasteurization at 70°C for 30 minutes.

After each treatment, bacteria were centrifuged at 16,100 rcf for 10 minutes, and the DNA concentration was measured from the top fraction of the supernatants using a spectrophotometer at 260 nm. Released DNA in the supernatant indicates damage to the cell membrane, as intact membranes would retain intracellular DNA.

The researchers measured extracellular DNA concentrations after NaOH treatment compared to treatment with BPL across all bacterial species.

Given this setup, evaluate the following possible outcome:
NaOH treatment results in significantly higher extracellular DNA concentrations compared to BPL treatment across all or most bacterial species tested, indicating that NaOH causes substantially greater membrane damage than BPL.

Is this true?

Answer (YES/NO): YES